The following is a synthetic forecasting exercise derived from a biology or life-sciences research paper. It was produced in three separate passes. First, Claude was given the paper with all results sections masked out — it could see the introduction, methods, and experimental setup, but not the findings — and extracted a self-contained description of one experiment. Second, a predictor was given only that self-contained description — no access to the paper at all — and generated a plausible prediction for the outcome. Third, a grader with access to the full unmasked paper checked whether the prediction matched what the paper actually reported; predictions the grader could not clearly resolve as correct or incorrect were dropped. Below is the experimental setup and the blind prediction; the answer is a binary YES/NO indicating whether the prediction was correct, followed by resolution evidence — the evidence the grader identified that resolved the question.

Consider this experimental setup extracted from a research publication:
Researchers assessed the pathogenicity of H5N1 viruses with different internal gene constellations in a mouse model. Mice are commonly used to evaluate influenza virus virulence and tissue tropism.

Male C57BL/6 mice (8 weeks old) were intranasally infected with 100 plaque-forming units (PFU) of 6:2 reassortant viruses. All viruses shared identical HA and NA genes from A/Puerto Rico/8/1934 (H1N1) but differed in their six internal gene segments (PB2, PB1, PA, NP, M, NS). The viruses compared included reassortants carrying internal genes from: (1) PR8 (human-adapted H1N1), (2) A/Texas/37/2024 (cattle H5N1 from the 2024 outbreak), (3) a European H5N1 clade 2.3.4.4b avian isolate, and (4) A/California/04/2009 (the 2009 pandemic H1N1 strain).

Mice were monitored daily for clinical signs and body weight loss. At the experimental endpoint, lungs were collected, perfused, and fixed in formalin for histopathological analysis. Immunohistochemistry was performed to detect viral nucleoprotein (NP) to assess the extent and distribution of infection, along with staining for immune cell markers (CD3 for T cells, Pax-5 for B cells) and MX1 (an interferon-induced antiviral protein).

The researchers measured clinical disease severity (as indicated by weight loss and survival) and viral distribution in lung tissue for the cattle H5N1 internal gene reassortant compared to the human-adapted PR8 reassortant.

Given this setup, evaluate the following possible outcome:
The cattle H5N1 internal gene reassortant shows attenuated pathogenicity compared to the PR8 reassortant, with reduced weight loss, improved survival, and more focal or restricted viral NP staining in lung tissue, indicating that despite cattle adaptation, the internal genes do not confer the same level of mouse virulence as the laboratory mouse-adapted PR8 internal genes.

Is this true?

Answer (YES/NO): YES